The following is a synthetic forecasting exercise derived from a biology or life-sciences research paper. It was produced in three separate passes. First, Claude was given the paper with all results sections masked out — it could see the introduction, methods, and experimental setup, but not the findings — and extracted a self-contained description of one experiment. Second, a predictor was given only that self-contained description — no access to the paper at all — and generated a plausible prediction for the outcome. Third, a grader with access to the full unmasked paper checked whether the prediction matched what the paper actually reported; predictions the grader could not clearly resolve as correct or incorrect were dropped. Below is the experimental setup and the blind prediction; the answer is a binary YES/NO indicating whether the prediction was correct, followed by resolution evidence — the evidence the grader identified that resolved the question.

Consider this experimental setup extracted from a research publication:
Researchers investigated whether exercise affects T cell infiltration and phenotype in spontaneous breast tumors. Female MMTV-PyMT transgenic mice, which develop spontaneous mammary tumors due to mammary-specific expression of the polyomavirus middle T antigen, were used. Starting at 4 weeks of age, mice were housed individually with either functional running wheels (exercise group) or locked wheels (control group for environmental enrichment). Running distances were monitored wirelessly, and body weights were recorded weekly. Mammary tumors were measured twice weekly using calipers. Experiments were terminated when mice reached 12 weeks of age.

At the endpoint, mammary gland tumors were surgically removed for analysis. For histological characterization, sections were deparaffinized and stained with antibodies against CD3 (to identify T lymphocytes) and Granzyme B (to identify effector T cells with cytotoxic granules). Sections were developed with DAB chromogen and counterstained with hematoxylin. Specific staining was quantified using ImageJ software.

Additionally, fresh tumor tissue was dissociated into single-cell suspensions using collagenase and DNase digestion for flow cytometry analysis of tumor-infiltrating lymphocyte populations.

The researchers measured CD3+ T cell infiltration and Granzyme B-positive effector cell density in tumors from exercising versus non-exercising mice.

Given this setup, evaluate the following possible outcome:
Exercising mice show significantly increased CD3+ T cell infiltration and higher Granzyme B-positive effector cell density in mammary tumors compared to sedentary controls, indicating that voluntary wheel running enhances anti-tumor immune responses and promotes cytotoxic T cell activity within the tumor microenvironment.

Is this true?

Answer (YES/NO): NO